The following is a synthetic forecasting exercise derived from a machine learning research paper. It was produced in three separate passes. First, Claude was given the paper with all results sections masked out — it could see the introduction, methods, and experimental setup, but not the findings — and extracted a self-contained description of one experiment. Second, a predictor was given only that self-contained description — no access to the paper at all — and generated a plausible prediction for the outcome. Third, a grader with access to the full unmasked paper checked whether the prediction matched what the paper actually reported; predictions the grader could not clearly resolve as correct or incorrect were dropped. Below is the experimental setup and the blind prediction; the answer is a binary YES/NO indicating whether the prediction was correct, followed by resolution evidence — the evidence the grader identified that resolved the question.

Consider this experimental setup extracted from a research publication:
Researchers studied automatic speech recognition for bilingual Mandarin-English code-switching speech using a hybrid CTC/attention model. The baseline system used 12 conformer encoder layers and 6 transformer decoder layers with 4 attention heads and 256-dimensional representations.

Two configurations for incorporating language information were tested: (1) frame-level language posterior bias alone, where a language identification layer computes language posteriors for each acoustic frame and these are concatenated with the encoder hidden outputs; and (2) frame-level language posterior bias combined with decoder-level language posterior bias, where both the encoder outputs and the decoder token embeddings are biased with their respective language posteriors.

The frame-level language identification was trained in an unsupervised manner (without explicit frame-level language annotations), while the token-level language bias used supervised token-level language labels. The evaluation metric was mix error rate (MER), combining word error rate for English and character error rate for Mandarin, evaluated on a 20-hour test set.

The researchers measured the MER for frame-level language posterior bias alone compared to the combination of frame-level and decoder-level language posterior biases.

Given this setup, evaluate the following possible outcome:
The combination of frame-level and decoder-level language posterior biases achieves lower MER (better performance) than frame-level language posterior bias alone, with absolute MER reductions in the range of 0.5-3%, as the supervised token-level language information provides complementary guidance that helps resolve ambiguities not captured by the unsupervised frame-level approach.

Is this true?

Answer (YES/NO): YES